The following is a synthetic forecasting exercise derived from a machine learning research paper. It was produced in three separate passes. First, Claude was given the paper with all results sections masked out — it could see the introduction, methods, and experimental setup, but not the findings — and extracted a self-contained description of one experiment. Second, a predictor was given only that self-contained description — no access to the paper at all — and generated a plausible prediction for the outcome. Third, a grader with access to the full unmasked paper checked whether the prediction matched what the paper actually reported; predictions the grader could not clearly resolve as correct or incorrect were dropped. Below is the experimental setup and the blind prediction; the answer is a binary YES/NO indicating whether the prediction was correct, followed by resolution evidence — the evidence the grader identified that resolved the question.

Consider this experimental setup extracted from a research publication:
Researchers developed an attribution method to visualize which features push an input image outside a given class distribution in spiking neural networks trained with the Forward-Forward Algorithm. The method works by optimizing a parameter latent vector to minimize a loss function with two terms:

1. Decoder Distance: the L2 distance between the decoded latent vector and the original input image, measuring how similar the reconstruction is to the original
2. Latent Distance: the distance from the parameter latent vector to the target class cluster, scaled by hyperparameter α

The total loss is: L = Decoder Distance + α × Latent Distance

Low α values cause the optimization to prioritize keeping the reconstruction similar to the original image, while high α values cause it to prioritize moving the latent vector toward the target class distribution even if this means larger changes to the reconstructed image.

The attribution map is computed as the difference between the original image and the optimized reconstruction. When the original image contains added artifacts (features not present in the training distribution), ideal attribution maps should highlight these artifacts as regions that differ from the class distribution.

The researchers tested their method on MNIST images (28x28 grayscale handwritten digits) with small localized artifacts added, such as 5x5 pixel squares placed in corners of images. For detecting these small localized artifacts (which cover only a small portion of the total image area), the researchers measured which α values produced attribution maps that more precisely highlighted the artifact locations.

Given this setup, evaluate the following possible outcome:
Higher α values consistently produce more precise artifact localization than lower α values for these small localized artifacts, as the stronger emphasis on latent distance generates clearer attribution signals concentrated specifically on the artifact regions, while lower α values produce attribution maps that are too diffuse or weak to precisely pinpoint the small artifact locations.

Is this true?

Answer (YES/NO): NO